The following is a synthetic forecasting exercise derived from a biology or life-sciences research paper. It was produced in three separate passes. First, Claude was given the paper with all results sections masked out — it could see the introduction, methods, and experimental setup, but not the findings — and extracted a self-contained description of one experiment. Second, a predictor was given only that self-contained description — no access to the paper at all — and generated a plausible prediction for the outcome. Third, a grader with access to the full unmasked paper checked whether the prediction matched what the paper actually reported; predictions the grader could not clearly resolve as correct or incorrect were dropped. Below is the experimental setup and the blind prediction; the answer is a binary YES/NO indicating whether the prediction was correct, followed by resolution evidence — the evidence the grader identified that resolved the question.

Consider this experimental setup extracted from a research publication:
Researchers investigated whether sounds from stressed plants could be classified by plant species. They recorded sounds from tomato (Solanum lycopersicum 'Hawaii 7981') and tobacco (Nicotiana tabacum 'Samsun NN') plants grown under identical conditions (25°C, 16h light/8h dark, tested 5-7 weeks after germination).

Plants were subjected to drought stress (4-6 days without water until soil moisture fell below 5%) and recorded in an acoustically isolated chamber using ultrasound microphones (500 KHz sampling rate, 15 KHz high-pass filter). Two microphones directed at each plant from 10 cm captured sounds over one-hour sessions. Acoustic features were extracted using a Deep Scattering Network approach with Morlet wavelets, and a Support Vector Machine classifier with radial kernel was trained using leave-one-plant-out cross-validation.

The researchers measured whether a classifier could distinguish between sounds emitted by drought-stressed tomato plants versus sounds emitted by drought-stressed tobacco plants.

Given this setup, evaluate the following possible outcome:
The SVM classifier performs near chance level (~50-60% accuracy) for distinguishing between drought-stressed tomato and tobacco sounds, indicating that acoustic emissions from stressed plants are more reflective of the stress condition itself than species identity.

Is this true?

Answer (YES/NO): NO